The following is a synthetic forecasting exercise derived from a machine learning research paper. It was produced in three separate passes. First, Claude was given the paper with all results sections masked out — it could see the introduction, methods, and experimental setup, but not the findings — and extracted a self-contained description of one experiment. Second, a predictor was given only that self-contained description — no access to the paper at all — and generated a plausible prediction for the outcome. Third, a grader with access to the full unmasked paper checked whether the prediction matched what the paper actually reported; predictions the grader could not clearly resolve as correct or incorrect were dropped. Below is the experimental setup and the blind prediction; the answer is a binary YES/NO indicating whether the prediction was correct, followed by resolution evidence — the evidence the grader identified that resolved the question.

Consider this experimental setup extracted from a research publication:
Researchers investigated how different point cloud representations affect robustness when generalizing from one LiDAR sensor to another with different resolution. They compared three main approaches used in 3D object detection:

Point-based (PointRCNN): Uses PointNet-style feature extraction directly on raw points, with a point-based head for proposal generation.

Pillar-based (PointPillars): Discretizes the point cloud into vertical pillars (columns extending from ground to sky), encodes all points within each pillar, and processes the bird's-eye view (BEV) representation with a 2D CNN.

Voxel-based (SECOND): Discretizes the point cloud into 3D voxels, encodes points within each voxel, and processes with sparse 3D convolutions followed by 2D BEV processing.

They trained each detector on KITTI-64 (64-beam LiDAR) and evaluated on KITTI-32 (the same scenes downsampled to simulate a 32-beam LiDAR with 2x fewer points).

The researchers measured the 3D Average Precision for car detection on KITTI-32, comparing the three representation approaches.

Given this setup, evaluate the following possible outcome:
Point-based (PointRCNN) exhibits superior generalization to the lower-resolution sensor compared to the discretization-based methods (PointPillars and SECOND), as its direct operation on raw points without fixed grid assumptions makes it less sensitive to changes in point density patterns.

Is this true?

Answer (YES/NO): NO